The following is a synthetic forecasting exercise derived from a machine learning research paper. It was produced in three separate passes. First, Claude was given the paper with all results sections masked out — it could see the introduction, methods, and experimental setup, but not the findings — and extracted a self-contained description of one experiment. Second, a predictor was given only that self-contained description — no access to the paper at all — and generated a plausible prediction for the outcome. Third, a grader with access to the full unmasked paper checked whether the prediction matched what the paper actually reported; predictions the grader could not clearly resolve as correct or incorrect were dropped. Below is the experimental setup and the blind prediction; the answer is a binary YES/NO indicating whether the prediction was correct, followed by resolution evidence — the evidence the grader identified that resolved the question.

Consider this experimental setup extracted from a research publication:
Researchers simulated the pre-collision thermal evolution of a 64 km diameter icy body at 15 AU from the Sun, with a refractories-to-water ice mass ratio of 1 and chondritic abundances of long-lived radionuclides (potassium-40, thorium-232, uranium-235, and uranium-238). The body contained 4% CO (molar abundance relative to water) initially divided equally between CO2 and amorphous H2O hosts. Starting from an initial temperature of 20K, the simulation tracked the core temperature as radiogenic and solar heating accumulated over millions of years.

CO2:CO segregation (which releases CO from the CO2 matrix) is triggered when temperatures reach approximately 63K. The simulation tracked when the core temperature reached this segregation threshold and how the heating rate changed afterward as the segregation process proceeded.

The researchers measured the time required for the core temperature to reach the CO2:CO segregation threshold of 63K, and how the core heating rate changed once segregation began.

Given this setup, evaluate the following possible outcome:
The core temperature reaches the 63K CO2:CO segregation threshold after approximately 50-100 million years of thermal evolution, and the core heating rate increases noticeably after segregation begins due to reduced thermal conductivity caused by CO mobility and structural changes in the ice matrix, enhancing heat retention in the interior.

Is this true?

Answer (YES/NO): NO